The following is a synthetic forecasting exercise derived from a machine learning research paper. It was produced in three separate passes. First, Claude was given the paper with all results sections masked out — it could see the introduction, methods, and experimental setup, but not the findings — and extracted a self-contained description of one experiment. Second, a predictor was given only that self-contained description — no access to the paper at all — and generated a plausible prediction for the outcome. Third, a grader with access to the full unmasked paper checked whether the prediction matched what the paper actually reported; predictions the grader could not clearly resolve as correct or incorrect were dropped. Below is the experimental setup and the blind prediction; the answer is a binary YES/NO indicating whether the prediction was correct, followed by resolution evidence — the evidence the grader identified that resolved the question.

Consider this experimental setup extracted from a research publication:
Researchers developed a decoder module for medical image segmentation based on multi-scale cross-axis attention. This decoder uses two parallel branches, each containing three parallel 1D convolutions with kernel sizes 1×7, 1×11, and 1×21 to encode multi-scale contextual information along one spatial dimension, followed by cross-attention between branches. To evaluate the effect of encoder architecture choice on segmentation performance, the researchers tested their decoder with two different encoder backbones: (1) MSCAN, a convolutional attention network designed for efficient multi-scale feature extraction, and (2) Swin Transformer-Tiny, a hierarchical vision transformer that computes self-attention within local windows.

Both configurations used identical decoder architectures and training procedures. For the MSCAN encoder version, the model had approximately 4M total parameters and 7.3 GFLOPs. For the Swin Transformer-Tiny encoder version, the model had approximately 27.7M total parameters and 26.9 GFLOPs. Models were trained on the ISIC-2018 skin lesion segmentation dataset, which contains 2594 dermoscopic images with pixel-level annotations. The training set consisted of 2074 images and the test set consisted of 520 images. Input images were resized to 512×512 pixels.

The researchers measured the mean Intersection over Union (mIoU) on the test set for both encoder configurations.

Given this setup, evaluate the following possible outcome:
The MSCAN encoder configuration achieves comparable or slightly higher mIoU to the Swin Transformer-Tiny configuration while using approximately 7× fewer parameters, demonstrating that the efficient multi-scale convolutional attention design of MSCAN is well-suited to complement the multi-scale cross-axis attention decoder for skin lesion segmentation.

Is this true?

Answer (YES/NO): YES